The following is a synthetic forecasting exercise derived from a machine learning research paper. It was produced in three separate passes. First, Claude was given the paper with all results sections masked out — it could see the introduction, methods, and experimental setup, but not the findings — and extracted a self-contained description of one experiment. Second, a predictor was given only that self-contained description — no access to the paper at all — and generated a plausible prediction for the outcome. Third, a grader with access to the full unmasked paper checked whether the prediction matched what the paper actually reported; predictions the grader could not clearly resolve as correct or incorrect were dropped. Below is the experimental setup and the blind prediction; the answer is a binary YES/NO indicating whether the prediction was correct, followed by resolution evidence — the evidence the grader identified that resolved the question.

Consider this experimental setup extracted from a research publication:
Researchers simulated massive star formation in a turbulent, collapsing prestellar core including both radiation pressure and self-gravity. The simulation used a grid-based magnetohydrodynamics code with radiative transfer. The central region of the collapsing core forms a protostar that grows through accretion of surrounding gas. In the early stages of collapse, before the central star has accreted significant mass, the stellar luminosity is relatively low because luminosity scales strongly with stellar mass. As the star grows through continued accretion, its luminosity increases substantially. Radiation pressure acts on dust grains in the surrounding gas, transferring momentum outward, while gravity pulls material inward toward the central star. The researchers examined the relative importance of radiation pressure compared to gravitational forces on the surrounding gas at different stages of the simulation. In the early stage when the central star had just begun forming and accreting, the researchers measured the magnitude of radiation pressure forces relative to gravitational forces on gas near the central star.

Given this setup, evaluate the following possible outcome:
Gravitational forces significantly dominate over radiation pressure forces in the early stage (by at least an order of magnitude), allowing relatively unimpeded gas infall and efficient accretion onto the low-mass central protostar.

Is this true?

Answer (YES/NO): YES